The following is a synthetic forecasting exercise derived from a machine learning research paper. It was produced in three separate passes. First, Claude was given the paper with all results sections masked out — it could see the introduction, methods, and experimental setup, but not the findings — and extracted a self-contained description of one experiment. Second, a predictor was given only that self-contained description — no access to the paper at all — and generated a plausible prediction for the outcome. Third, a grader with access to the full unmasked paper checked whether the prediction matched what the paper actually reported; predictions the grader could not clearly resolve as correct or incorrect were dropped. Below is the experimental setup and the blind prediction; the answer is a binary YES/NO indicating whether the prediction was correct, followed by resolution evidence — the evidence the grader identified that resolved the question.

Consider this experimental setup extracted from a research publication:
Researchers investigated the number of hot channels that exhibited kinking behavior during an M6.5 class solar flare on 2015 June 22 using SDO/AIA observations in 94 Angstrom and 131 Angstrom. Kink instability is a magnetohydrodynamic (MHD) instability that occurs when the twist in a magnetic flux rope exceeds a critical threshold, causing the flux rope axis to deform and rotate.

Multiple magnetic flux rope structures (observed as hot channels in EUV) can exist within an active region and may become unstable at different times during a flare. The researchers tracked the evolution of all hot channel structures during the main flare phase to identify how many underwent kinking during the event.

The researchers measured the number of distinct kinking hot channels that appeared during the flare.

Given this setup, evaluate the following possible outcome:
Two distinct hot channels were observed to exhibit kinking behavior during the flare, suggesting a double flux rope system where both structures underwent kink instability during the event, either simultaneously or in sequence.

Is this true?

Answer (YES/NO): YES